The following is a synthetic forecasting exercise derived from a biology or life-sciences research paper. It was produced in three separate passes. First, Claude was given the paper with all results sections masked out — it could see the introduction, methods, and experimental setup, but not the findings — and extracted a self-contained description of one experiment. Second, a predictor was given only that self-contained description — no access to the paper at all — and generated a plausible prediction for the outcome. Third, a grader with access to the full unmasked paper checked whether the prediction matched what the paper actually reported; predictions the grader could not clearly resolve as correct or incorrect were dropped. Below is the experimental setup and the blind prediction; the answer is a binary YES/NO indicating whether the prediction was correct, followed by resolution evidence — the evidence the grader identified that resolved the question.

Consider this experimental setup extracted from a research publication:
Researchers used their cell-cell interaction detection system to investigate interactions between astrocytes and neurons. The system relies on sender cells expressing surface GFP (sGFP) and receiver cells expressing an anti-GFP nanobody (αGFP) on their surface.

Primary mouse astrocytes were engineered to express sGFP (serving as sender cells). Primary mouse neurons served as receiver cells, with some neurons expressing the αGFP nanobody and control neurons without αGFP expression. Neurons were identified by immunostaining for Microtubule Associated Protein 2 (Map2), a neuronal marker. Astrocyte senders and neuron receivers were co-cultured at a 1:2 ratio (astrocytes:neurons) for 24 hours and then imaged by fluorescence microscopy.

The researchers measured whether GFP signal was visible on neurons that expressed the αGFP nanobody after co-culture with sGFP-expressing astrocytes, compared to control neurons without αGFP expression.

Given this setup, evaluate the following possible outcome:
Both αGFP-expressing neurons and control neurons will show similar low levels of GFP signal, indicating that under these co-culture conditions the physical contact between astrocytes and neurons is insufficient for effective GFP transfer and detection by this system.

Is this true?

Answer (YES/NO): NO